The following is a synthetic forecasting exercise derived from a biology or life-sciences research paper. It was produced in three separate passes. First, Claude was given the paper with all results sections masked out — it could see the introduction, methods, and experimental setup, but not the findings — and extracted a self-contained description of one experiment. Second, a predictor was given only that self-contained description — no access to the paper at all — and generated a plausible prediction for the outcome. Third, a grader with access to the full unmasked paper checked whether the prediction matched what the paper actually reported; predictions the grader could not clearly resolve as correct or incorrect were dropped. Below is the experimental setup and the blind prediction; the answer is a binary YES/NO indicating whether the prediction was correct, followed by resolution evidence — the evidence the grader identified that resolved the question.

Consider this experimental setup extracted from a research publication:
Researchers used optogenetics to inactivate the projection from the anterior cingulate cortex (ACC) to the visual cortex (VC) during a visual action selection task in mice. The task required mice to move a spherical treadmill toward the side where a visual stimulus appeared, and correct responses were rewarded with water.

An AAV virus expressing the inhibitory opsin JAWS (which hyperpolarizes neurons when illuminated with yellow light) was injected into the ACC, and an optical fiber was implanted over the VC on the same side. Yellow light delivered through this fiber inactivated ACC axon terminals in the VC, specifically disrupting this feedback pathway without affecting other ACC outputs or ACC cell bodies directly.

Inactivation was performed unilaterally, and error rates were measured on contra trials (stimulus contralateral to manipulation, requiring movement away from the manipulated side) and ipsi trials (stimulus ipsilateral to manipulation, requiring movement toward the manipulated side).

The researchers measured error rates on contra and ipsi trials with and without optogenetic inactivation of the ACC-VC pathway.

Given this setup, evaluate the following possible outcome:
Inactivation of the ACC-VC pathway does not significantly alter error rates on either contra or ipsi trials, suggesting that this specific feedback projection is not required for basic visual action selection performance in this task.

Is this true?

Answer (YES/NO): NO